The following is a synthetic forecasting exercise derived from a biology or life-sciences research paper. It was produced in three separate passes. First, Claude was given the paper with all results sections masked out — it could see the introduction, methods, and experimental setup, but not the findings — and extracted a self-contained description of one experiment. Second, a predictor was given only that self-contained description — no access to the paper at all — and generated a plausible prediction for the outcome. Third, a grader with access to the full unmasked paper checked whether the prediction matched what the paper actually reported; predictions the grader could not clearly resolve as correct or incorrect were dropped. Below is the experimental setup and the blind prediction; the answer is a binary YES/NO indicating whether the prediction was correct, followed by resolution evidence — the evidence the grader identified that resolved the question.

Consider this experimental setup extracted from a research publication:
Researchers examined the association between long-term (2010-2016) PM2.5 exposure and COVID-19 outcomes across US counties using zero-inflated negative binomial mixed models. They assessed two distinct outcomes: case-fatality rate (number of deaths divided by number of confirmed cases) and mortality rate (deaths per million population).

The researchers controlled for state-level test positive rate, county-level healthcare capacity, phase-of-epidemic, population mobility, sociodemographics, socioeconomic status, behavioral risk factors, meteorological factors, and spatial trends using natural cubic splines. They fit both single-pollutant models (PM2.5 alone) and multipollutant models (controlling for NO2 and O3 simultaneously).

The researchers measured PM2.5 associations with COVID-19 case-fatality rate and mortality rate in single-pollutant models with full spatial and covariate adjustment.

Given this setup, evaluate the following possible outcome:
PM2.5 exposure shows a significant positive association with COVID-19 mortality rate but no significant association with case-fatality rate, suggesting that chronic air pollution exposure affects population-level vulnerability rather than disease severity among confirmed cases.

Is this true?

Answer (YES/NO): NO